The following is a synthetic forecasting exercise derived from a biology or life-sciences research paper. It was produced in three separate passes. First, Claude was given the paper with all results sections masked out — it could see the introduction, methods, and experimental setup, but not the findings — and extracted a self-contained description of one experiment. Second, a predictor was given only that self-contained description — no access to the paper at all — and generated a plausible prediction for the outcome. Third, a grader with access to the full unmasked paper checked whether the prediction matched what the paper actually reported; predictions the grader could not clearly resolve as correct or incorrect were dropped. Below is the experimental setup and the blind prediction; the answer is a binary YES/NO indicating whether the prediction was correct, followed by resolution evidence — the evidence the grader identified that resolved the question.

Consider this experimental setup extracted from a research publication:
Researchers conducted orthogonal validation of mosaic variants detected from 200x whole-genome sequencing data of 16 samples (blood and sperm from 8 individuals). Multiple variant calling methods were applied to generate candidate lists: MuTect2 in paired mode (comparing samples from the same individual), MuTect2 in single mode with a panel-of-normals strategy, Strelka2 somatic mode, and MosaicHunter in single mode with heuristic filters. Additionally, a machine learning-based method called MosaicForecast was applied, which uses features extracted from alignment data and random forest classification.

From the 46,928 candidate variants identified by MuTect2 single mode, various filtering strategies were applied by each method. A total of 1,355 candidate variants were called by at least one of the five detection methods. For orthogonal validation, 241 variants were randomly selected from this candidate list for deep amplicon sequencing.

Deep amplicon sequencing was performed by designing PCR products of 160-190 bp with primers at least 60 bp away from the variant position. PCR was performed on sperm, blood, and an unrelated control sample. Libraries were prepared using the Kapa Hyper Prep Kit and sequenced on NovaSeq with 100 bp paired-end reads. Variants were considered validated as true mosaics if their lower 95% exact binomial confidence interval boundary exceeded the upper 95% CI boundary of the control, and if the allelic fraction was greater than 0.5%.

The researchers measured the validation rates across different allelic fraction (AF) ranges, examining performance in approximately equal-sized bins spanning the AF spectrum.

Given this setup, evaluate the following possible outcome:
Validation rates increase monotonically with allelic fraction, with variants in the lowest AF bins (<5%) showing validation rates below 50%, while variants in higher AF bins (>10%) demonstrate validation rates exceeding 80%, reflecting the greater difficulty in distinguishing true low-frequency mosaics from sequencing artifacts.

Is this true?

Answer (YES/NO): NO